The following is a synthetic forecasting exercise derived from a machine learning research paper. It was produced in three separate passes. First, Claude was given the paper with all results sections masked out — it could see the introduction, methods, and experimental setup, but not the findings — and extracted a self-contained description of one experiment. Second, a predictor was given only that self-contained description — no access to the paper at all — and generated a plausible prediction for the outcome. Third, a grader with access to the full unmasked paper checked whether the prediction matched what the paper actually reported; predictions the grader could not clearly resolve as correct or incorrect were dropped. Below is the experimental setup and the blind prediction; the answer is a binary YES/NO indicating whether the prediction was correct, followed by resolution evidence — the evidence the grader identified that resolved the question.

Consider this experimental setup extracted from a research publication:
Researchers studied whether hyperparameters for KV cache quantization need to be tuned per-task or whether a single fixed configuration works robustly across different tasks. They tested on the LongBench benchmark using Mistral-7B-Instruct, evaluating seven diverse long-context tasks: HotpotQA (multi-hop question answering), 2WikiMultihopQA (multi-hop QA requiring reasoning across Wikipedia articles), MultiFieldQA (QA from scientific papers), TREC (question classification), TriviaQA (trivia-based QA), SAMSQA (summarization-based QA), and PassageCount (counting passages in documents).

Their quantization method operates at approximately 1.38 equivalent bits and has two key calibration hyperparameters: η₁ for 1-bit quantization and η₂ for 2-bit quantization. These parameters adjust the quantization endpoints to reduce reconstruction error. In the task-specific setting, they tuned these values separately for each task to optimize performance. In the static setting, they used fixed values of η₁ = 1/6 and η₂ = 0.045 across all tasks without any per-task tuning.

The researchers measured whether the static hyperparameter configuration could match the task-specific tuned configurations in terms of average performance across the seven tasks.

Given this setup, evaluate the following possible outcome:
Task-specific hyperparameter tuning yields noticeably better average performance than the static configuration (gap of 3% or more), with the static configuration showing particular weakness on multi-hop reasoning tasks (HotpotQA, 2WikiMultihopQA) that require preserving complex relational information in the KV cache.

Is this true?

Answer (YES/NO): NO